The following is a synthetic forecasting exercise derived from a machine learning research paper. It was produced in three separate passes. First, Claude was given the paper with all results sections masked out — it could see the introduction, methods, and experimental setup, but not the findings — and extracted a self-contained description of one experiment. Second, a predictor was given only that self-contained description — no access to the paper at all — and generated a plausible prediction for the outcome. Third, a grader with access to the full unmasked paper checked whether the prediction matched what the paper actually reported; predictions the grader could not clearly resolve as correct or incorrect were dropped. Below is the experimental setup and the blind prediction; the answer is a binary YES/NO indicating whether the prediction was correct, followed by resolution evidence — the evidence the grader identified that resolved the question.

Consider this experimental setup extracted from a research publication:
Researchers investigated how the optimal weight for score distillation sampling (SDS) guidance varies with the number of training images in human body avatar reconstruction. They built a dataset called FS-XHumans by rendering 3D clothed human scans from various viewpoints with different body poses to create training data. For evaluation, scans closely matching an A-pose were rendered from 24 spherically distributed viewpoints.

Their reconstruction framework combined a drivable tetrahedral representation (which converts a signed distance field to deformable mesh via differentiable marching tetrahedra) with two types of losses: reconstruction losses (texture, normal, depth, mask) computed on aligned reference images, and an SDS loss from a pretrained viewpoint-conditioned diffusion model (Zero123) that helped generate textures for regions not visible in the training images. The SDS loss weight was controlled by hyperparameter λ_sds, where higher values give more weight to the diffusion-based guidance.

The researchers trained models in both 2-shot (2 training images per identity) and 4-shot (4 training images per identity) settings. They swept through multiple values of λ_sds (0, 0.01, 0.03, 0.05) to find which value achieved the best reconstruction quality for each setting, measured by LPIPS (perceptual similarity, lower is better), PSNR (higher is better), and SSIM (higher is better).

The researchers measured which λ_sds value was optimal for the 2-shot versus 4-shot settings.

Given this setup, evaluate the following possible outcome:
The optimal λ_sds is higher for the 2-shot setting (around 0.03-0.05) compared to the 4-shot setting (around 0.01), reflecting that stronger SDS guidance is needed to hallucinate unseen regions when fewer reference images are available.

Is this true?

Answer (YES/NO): YES